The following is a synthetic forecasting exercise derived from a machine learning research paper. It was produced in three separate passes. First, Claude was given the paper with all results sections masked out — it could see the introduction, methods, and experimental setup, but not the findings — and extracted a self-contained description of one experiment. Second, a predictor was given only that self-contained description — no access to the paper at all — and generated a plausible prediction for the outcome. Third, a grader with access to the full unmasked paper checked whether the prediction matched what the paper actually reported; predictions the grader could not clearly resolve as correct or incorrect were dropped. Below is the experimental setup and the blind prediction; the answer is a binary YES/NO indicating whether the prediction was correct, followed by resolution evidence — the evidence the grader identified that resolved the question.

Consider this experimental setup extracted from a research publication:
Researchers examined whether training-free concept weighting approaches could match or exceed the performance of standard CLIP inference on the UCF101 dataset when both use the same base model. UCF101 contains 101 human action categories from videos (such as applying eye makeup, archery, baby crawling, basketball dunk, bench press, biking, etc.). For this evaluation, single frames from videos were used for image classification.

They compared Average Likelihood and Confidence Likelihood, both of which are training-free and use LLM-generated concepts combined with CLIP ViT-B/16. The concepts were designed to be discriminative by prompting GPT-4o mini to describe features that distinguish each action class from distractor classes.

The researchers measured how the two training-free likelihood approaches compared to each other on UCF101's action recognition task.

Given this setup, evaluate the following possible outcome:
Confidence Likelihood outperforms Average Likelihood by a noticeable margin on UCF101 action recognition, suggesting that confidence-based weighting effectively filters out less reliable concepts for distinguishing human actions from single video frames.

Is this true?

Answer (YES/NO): NO